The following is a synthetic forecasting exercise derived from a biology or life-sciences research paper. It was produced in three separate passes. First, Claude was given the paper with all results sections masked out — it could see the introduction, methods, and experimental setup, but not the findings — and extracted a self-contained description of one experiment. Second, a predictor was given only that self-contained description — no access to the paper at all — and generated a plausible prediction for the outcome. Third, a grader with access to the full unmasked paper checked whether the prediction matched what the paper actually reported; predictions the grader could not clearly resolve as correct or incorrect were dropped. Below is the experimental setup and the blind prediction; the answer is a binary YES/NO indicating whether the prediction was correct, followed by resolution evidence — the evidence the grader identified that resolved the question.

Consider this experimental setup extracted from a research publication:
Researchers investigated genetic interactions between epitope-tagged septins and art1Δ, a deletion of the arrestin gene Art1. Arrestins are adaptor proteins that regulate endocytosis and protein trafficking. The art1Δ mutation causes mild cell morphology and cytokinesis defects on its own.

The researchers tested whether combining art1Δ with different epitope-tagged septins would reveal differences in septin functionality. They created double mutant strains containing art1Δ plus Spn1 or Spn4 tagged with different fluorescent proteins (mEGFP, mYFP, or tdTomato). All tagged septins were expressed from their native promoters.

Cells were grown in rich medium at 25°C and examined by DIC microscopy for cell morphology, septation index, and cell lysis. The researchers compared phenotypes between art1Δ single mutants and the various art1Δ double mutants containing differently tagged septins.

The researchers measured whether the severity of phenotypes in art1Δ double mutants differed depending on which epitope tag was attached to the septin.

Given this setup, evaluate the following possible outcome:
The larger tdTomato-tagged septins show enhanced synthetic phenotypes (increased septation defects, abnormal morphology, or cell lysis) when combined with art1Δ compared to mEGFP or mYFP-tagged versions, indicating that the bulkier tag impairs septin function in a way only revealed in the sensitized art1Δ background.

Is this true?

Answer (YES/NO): YES